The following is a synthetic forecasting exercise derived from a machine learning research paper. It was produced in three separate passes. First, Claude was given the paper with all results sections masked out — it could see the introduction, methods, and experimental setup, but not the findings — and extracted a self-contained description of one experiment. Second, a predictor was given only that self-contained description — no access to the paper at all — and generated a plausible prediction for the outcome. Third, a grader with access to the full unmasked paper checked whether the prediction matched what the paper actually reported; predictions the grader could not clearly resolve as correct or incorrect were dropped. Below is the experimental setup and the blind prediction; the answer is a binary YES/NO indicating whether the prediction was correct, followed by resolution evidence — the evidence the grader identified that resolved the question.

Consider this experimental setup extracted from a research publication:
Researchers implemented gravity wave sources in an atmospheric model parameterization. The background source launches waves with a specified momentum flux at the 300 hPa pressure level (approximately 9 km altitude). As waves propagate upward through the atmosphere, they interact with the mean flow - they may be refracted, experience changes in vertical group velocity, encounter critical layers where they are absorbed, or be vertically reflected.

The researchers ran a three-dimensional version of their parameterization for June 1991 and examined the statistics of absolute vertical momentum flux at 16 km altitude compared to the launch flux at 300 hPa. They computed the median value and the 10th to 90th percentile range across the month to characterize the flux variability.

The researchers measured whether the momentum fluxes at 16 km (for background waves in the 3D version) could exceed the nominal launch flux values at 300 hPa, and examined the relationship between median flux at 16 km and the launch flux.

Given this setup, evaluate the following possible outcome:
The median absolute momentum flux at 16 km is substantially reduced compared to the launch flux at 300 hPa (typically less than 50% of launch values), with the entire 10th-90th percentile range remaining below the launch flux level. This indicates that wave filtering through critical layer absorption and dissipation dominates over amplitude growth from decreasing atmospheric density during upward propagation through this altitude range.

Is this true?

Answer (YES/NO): NO